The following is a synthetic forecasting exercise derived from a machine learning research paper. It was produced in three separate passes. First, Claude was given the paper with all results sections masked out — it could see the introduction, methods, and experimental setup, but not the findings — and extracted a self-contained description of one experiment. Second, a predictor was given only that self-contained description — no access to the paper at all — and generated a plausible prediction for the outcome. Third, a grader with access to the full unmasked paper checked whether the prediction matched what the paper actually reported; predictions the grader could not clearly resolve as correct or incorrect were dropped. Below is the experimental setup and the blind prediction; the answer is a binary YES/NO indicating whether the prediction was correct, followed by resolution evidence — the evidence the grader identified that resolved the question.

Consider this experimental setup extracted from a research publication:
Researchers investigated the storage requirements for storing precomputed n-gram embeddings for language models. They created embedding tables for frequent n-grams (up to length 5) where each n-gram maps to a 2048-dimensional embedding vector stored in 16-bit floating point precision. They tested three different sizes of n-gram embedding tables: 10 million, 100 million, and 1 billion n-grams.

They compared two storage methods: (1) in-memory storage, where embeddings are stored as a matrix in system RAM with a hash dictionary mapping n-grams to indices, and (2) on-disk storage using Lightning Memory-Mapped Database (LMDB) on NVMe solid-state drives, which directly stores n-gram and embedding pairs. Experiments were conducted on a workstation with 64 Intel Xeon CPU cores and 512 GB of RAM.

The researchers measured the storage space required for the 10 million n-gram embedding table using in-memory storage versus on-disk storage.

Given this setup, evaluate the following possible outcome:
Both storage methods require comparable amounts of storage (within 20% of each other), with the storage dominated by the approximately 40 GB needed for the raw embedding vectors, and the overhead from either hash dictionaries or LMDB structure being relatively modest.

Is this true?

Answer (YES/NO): NO